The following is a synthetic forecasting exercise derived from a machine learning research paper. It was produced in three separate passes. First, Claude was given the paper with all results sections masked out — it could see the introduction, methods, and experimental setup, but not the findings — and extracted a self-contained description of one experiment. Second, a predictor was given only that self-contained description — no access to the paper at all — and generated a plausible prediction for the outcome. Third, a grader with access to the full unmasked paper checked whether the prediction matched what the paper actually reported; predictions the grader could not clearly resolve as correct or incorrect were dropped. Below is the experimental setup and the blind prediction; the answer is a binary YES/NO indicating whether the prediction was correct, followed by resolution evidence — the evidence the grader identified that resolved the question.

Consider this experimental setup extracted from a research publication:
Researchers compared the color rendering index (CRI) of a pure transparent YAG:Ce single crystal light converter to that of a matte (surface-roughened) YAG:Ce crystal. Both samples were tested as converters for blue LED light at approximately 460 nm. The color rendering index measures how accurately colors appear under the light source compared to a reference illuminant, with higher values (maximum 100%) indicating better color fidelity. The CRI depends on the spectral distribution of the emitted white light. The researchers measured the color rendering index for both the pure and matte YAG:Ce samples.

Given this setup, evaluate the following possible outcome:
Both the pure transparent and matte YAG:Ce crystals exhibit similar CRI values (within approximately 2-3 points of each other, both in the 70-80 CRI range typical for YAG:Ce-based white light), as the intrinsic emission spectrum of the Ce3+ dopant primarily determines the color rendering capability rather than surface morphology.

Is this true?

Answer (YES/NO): NO